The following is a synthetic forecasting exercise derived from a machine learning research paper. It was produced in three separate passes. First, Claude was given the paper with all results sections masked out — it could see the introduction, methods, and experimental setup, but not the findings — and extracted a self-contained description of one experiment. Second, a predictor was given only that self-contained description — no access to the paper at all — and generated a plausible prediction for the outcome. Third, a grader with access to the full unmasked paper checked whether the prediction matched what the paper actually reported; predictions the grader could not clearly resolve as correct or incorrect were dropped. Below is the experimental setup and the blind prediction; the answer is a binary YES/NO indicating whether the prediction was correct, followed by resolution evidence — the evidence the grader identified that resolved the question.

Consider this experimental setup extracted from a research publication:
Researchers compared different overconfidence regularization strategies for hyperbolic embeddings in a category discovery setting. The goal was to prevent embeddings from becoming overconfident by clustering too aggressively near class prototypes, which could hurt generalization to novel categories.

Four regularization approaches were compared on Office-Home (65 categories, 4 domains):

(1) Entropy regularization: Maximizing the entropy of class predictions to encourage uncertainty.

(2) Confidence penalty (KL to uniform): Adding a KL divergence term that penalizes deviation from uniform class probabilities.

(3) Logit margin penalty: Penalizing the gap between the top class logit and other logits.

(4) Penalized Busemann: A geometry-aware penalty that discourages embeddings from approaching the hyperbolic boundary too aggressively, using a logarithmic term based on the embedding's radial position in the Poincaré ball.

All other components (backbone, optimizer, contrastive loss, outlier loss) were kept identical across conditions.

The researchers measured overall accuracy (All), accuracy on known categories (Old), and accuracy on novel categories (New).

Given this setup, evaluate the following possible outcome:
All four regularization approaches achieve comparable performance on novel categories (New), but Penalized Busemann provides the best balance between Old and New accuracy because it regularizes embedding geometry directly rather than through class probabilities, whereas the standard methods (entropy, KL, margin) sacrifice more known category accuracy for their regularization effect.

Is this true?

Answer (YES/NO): NO